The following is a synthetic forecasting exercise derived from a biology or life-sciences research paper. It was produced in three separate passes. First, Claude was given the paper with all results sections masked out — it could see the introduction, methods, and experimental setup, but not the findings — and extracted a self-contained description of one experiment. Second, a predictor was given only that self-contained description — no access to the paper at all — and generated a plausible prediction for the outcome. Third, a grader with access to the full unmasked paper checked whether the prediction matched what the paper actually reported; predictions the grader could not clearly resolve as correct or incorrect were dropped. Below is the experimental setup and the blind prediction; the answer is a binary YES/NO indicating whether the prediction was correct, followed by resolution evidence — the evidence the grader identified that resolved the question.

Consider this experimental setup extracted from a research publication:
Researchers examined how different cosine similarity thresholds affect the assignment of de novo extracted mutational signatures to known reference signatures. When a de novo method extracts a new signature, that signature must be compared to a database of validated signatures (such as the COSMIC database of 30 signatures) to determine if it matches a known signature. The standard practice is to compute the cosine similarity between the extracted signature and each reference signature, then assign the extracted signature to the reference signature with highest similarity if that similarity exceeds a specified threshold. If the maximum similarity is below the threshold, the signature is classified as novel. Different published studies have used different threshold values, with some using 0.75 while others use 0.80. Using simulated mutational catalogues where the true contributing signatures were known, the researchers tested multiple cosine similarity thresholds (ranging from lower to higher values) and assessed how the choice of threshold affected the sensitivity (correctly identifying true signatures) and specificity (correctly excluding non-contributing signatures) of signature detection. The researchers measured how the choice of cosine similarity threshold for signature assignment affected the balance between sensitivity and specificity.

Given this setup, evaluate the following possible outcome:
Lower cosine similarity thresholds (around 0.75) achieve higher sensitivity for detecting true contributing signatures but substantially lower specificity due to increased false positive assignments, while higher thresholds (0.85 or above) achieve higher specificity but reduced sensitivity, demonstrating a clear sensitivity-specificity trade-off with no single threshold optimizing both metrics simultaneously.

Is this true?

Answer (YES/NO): NO